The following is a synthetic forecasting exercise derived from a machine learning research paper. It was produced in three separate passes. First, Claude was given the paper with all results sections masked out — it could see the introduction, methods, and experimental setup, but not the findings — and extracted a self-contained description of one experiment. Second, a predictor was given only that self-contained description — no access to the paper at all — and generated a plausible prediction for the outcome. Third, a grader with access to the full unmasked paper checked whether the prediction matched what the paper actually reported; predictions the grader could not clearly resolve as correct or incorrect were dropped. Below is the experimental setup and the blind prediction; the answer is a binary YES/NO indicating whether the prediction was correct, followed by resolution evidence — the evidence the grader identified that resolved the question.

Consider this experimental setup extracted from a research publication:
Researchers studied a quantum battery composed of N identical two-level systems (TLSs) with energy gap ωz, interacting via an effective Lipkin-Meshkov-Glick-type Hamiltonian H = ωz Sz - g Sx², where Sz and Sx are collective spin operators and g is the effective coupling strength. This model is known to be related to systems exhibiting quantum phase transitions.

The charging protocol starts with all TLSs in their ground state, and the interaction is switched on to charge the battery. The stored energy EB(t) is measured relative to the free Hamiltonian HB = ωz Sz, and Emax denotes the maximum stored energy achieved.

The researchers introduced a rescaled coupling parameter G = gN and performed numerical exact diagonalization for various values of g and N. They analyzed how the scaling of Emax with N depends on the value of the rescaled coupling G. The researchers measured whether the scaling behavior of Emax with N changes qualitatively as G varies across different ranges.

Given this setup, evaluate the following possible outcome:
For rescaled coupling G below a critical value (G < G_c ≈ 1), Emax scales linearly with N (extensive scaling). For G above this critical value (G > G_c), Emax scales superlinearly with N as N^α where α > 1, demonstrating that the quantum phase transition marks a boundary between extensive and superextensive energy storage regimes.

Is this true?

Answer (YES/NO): NO